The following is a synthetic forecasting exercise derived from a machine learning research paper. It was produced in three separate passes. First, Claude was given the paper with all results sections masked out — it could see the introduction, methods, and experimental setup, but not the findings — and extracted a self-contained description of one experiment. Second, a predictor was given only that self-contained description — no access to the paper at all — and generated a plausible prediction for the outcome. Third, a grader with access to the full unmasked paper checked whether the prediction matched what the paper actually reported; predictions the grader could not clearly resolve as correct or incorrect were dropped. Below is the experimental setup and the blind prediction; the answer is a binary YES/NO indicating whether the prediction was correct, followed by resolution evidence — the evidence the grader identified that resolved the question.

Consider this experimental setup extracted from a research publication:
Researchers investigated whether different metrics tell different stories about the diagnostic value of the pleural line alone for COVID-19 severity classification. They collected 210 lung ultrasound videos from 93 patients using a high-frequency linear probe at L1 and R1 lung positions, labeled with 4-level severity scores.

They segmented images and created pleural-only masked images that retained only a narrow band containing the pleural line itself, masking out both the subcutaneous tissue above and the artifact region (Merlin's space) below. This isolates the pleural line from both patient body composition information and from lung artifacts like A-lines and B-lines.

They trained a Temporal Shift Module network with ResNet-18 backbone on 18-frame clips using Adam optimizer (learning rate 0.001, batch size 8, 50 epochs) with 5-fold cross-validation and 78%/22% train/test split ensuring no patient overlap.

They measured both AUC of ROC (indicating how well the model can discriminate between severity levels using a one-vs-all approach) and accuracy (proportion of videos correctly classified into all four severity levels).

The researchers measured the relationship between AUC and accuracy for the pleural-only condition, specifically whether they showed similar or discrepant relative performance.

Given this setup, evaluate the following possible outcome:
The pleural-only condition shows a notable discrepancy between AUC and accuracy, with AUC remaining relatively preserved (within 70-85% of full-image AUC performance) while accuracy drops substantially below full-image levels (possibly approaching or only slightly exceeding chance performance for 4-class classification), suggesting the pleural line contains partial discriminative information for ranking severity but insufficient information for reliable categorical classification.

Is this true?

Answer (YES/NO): NO